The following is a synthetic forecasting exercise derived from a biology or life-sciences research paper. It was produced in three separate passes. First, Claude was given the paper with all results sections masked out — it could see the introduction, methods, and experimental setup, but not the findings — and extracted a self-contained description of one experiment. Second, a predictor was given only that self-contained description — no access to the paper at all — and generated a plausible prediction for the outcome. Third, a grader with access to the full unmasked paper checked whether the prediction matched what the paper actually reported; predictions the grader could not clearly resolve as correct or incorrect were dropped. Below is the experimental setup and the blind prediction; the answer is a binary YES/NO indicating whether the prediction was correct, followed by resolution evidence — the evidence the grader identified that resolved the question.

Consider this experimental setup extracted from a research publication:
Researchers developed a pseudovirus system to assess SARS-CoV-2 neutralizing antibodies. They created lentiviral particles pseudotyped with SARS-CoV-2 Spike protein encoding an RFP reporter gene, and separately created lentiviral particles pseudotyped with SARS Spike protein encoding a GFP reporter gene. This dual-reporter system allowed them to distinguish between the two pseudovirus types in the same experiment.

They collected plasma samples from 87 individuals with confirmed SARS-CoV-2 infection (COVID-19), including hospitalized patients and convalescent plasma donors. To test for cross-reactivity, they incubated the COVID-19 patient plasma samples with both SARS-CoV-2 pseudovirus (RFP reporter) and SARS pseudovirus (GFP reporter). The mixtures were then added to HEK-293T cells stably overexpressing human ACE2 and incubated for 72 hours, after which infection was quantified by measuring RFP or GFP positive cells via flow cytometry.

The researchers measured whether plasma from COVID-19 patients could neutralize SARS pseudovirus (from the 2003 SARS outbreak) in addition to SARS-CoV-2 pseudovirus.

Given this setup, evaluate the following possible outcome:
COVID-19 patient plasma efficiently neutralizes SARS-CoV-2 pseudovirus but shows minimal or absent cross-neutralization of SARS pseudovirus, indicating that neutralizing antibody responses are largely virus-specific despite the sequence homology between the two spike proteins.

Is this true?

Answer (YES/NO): NO